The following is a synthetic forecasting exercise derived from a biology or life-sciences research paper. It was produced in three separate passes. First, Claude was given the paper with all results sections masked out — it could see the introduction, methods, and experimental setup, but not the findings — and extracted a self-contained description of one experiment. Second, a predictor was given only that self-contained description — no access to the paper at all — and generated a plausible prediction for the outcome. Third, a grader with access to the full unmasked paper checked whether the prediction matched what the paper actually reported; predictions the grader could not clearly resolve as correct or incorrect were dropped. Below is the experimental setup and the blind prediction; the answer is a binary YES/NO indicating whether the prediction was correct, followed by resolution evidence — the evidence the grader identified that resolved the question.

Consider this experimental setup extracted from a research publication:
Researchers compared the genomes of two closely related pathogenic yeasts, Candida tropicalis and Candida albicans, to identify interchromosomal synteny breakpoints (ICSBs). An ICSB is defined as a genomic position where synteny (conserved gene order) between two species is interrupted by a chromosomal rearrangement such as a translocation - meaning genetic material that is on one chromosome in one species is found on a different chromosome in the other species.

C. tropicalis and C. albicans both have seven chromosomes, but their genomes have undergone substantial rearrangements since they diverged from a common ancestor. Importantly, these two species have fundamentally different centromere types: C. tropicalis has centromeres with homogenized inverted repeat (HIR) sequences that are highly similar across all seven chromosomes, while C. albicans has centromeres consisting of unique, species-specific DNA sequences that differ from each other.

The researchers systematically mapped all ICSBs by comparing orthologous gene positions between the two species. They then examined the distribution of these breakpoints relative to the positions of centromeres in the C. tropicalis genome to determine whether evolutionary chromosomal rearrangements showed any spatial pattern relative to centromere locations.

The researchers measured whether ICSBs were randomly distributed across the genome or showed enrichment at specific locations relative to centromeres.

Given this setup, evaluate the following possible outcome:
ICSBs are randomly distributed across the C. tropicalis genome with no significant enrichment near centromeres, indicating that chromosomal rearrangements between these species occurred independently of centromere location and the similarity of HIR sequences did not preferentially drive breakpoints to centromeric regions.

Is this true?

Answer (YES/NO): NO